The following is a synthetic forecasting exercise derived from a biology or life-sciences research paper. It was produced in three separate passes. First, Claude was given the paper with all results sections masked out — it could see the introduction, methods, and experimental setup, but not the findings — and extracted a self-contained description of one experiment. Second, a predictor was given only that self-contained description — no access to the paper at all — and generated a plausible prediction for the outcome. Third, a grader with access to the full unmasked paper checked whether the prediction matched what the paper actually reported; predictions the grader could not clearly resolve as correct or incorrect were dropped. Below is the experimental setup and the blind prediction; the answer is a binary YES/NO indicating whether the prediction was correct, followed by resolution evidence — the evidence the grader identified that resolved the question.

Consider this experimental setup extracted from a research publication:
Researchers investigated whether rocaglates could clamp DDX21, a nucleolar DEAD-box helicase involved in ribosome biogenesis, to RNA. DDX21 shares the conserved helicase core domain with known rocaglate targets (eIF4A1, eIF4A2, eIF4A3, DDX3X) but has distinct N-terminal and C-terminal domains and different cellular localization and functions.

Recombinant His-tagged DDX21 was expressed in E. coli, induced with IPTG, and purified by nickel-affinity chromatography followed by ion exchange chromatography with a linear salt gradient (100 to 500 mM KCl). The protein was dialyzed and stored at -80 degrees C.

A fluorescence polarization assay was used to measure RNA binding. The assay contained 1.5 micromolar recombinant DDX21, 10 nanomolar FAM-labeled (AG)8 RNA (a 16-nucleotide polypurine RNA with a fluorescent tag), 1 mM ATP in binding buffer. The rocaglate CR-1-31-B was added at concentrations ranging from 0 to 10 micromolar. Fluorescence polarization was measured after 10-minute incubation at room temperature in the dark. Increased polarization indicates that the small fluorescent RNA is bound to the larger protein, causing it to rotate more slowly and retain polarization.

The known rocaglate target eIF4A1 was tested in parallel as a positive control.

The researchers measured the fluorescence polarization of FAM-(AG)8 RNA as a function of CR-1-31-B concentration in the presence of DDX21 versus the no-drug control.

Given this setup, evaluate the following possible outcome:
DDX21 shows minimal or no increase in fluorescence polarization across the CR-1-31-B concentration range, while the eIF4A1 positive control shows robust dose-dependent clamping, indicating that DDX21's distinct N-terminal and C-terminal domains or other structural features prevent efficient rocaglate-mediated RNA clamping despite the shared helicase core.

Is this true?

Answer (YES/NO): NO